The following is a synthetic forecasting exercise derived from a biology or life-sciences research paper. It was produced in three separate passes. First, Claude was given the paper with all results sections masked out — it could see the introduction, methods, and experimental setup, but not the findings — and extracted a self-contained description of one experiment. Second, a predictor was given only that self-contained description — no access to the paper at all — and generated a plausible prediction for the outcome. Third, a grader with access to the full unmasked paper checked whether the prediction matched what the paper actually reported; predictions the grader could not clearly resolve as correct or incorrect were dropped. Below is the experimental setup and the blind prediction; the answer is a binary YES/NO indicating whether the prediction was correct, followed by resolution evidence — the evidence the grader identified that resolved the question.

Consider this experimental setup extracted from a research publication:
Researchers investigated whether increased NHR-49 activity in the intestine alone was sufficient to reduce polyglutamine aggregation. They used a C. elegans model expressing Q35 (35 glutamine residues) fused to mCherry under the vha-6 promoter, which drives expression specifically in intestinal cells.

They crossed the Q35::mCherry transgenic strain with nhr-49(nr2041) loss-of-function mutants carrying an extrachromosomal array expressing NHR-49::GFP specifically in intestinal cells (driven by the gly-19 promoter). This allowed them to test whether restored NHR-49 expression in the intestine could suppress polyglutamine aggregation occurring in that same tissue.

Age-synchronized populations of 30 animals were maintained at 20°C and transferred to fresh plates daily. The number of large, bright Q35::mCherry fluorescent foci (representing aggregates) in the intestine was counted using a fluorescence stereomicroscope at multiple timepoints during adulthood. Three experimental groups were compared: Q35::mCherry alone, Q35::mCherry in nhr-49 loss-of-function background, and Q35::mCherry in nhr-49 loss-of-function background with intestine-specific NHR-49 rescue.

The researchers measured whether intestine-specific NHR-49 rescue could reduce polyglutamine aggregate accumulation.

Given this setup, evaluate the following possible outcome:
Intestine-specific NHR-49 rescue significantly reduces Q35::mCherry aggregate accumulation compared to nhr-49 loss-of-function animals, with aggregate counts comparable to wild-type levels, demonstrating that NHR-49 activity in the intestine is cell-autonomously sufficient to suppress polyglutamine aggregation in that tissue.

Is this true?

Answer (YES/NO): NO